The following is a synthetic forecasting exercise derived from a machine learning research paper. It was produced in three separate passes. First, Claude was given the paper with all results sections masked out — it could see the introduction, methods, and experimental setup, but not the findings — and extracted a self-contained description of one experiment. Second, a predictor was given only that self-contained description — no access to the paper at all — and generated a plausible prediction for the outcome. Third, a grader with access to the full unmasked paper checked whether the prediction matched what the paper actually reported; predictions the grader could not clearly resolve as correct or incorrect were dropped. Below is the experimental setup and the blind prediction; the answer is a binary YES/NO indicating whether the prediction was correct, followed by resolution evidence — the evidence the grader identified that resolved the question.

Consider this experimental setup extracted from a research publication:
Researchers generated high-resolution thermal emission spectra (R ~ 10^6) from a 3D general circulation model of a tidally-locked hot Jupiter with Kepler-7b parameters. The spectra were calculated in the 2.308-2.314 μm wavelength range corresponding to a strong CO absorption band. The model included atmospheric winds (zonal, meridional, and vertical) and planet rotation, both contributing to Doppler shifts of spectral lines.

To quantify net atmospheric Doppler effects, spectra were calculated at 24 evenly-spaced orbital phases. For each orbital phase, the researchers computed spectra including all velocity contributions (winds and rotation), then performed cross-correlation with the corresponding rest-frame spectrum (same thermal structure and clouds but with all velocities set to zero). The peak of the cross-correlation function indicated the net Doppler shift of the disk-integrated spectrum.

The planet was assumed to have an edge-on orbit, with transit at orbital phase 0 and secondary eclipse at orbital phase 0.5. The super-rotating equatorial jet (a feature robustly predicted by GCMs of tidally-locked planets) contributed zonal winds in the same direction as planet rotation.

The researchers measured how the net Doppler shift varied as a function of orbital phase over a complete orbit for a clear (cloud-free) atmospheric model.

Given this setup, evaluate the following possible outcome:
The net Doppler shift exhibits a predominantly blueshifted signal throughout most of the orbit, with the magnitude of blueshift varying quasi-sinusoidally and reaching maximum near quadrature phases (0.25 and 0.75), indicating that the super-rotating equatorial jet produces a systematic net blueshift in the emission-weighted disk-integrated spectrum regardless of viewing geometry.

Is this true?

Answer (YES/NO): NO